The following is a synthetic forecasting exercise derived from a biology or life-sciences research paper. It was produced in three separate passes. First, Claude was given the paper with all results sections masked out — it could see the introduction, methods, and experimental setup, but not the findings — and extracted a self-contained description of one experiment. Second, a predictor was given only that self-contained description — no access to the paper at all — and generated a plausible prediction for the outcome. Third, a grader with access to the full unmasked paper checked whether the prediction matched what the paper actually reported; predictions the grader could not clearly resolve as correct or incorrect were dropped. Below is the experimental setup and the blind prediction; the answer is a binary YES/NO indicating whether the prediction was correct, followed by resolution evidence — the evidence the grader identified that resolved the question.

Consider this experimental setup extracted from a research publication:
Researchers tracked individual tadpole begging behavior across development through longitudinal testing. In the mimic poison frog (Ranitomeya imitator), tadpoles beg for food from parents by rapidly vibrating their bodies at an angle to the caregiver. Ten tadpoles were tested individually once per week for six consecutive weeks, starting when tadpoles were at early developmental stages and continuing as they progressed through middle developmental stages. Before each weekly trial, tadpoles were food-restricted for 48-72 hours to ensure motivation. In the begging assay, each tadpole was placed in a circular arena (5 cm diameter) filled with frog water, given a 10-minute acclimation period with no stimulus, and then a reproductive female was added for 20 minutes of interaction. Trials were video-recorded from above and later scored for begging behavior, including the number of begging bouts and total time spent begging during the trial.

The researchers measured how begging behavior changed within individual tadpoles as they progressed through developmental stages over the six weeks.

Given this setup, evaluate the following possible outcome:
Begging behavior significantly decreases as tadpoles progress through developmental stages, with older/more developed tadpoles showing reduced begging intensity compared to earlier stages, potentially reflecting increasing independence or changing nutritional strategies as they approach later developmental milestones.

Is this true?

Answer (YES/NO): NO